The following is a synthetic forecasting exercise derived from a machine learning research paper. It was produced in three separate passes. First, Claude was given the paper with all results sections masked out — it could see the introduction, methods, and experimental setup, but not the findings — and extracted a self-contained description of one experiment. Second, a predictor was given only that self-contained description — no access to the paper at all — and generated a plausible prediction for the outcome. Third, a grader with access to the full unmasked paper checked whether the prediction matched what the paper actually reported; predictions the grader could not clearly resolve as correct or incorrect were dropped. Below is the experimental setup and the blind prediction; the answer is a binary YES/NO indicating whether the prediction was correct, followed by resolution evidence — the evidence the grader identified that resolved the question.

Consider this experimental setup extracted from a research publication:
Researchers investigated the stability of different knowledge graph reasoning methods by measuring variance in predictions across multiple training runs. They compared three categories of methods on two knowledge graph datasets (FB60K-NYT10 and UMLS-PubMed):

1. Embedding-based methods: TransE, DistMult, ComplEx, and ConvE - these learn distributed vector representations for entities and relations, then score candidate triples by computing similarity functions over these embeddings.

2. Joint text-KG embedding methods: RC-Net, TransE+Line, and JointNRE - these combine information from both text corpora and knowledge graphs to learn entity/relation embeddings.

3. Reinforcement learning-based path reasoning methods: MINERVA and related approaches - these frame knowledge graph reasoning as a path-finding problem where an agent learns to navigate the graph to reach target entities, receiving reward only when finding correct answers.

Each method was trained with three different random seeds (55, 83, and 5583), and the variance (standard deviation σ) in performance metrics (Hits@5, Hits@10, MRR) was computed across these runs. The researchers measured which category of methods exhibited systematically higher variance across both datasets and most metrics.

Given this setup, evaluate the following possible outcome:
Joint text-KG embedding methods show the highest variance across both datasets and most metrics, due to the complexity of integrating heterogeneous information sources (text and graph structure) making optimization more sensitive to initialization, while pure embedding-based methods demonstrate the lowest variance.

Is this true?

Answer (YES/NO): NO